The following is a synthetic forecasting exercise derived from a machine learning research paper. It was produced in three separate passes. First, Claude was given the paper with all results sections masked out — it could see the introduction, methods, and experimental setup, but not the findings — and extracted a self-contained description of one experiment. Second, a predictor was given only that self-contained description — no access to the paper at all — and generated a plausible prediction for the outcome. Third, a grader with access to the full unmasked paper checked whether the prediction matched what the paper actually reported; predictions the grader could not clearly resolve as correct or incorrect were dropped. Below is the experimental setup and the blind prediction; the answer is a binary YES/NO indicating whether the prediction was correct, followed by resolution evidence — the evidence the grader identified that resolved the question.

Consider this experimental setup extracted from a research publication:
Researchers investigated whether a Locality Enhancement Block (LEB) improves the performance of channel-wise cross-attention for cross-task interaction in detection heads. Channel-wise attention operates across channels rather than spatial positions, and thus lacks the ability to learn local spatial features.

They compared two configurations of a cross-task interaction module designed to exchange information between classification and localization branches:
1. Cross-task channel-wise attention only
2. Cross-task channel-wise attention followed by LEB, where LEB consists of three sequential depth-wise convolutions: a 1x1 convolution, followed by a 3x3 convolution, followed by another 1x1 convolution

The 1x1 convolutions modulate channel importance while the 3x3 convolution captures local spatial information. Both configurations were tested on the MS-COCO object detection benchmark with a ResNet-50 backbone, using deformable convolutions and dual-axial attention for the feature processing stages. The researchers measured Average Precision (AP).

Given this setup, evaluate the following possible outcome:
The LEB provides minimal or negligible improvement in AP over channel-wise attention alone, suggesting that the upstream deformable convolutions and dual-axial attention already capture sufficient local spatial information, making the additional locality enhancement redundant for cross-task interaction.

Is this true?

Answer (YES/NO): NO